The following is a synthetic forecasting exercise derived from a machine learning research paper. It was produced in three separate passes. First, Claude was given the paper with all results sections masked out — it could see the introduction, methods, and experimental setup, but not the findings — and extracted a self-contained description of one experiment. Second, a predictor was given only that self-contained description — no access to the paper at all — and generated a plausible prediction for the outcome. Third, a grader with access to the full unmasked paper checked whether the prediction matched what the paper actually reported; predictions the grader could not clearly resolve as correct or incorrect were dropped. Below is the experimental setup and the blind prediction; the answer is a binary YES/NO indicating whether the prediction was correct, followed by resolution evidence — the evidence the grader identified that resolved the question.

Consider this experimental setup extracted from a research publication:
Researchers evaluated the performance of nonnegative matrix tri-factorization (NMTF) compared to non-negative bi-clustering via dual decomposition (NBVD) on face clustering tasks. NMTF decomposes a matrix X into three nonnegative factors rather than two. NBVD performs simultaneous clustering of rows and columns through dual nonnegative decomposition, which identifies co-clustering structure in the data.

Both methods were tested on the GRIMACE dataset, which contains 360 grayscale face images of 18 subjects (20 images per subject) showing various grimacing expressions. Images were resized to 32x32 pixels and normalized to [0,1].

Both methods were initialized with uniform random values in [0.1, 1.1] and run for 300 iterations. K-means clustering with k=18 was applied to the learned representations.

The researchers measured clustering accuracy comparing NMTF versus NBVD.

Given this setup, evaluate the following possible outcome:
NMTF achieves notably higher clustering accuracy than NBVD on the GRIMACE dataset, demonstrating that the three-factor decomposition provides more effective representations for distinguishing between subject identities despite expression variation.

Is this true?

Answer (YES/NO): NO